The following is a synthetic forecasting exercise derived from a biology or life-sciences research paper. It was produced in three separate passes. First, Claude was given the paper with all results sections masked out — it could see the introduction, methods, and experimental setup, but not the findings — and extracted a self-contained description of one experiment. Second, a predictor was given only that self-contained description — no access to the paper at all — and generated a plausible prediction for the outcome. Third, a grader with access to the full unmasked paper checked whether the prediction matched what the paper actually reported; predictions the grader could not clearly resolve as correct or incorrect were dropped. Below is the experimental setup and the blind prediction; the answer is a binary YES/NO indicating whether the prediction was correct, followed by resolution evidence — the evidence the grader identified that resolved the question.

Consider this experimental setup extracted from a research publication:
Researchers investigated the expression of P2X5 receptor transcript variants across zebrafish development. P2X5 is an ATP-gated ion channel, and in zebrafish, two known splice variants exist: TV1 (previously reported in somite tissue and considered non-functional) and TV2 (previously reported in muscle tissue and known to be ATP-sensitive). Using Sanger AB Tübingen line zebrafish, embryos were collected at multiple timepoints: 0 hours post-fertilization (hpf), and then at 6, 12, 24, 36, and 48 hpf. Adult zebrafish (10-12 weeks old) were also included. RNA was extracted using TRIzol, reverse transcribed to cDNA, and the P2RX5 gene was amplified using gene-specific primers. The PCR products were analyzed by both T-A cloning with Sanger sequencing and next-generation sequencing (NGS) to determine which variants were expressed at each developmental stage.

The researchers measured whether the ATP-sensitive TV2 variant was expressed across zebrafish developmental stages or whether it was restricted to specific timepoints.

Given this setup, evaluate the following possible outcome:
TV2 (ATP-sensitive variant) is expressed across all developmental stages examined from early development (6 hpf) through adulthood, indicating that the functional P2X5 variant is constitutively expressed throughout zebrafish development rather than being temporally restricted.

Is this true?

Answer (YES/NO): YES